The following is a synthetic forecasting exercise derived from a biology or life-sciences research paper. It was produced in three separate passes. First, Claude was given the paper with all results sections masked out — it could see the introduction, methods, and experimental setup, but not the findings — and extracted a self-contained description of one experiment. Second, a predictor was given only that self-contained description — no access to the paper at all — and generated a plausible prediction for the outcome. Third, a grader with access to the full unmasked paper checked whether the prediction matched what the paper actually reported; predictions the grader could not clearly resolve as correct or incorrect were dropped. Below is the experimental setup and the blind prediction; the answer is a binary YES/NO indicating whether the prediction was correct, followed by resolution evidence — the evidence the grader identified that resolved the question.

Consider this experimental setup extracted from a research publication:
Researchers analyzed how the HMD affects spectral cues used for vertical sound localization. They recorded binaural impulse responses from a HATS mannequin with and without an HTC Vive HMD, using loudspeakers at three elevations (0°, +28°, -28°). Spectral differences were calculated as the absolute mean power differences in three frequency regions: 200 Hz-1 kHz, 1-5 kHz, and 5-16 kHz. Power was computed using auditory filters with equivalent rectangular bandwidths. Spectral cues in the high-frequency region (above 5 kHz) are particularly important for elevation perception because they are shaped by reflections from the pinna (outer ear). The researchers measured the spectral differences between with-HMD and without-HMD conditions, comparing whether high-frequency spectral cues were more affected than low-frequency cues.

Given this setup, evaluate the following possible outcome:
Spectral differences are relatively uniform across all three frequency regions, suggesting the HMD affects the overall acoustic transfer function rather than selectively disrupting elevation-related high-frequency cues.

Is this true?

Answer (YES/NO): NO